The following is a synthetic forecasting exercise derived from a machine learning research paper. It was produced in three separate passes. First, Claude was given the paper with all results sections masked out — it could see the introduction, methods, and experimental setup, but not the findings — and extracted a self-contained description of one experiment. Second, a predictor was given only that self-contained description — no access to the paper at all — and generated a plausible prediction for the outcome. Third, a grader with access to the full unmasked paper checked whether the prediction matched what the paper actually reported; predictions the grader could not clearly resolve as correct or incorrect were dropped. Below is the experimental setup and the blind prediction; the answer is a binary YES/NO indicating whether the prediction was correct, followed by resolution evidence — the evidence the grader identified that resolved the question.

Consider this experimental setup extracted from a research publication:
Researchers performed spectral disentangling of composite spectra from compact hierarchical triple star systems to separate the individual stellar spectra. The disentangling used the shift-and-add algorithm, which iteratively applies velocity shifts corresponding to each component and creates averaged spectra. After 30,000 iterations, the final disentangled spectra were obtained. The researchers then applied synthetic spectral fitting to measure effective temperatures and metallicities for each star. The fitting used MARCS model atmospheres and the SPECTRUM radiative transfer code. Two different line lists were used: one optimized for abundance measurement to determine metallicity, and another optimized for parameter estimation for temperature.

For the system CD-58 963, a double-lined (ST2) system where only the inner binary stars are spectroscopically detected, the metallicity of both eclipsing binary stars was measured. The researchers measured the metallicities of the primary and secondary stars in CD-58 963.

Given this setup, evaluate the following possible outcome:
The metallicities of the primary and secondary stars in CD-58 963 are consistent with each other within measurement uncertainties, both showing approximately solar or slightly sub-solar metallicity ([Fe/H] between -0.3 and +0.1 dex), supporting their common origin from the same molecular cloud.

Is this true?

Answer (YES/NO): NO